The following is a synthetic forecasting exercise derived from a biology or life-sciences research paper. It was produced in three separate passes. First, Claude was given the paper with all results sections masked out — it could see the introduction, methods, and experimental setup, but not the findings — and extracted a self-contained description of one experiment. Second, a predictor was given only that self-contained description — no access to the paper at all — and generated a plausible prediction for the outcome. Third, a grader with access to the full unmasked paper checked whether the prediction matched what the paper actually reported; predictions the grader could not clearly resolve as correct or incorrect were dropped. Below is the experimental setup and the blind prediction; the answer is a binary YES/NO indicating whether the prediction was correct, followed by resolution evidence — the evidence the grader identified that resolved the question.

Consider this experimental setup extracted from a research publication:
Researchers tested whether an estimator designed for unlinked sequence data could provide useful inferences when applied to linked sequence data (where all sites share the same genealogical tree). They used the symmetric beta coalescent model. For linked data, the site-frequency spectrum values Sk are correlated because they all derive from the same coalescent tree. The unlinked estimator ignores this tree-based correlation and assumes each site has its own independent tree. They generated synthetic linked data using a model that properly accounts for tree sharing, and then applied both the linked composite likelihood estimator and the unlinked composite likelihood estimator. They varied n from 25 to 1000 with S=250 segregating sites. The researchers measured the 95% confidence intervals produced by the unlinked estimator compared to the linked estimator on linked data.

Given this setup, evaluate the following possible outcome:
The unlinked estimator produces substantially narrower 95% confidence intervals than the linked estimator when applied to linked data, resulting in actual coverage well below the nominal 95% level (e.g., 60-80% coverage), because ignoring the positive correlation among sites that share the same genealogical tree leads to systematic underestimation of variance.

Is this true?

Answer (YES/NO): NO